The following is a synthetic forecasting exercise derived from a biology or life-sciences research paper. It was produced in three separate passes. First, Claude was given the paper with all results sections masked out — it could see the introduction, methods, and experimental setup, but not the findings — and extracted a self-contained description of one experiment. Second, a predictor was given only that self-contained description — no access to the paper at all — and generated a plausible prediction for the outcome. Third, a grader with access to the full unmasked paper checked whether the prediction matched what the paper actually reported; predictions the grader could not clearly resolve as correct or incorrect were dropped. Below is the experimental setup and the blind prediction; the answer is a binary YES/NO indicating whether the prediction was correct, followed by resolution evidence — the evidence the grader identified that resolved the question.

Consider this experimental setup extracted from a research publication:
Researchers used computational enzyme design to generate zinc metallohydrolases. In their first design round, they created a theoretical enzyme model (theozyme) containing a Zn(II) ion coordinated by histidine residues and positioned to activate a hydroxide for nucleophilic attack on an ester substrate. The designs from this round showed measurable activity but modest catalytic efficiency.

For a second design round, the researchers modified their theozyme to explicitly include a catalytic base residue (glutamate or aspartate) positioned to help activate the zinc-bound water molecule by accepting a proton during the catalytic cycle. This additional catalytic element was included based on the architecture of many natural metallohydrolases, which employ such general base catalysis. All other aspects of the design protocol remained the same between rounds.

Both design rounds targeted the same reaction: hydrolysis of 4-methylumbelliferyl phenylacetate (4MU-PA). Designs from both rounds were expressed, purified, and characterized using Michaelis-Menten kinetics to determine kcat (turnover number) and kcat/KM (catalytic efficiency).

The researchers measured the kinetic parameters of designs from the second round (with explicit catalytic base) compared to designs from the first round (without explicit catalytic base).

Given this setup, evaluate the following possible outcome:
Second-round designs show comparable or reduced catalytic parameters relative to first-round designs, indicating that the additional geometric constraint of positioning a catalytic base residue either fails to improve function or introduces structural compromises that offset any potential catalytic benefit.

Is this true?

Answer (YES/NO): NO